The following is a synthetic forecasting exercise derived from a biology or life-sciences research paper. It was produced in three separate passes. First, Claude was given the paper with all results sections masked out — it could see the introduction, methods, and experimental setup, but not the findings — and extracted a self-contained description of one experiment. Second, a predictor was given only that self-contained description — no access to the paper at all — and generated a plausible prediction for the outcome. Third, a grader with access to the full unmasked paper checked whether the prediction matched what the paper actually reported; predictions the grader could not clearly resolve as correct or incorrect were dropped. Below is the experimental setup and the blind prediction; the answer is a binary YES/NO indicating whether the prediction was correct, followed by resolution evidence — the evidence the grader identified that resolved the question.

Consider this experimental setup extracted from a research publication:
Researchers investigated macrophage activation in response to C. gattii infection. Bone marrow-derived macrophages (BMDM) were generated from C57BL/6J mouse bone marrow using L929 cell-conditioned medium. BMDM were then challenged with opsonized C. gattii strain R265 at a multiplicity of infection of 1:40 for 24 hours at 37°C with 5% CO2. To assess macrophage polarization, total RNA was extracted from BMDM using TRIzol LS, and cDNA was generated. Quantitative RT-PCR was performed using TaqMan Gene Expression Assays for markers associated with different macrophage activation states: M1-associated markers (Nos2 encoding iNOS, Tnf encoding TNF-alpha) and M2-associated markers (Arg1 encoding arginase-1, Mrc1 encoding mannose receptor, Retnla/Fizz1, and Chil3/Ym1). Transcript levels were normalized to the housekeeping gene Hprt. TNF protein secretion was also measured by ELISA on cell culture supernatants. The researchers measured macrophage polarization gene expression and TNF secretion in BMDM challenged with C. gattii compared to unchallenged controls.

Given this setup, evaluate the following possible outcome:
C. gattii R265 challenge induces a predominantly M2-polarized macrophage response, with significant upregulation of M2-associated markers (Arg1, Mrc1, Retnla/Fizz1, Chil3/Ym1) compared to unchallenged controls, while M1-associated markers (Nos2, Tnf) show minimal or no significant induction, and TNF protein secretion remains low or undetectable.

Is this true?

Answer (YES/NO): NO